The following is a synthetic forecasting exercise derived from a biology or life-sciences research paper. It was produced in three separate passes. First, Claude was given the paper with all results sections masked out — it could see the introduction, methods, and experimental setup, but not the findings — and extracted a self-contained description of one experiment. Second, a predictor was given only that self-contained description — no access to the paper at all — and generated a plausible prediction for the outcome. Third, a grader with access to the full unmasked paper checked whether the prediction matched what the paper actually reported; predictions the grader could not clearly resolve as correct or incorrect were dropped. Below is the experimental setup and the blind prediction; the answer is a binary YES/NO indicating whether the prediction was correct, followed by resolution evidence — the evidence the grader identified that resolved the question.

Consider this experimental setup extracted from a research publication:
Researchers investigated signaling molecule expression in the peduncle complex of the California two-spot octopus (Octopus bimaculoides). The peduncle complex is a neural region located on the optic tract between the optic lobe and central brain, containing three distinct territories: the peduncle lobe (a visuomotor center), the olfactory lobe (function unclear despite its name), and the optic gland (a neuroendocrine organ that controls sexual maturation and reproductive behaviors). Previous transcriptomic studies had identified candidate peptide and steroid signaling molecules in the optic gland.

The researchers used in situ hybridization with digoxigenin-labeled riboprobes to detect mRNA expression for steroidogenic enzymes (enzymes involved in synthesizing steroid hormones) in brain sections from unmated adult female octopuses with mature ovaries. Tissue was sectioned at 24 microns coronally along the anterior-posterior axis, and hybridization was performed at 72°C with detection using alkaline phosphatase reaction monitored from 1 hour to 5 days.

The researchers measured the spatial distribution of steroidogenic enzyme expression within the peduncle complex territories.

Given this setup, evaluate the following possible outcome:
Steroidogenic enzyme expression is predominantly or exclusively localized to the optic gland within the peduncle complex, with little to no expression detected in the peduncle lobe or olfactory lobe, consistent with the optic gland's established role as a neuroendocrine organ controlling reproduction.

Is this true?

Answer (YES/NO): NO